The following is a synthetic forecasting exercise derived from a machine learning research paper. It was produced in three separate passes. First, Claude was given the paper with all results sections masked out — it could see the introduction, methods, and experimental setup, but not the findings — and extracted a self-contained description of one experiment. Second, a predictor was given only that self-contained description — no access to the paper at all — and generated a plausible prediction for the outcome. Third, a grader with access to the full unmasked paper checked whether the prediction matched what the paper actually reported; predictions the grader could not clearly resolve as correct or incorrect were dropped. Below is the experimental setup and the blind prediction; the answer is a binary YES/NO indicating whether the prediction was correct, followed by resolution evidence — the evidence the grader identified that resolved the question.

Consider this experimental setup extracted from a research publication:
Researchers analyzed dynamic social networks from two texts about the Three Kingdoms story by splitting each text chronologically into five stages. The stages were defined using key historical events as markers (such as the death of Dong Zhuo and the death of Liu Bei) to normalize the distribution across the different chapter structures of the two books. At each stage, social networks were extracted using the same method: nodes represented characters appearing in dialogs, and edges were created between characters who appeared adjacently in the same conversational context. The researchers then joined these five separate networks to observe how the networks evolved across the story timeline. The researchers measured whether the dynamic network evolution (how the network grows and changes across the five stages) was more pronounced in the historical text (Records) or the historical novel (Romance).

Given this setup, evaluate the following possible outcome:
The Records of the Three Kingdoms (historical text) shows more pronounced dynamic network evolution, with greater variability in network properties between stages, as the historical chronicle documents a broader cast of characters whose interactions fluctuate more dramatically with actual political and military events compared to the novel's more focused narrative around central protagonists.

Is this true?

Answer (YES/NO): NO